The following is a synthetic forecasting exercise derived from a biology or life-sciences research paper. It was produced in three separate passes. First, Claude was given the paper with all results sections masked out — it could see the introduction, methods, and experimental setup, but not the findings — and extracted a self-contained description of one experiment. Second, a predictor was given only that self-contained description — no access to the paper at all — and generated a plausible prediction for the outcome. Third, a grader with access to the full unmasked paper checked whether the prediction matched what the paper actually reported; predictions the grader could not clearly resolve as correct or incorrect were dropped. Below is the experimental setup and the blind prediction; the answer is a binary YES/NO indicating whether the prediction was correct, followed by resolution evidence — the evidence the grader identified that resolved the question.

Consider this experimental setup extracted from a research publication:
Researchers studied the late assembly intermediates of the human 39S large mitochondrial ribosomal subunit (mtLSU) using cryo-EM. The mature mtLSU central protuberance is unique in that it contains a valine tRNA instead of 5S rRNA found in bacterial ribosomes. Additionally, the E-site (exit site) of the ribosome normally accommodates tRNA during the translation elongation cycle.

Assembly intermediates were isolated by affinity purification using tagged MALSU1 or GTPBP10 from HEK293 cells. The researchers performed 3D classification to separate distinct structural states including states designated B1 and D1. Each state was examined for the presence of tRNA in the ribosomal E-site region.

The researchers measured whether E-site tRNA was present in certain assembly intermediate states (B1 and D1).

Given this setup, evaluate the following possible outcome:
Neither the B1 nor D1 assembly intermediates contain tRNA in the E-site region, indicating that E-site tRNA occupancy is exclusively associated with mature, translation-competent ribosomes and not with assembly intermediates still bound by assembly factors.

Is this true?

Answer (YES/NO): NO